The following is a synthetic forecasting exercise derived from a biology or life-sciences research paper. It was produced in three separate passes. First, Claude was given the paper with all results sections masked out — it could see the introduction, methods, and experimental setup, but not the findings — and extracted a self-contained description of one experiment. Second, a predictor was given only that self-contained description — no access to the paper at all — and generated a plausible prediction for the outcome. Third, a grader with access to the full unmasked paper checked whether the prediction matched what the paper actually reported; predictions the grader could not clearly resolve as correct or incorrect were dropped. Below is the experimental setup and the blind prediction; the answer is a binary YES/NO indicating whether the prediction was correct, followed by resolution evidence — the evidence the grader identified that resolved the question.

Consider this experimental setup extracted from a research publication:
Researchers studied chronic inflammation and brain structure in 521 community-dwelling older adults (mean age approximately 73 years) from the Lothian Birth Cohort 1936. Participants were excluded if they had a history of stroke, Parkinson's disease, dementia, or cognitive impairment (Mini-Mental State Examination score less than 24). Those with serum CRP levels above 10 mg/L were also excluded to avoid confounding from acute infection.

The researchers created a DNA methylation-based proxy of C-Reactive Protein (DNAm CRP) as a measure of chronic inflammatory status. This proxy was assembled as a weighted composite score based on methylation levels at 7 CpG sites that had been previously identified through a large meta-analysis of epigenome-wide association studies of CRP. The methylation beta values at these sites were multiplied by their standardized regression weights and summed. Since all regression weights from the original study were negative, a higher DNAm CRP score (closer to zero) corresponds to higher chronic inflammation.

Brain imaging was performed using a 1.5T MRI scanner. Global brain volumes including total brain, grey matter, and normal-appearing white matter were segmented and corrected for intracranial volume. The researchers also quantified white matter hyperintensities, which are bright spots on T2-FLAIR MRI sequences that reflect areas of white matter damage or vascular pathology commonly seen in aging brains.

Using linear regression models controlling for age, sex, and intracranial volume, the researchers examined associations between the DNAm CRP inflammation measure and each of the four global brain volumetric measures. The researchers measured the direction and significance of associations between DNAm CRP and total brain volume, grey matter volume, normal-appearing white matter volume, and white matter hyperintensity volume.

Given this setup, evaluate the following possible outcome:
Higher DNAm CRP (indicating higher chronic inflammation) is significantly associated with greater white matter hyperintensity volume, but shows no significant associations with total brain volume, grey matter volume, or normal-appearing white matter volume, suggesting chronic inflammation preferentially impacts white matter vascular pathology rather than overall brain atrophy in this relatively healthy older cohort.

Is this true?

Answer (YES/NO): NO